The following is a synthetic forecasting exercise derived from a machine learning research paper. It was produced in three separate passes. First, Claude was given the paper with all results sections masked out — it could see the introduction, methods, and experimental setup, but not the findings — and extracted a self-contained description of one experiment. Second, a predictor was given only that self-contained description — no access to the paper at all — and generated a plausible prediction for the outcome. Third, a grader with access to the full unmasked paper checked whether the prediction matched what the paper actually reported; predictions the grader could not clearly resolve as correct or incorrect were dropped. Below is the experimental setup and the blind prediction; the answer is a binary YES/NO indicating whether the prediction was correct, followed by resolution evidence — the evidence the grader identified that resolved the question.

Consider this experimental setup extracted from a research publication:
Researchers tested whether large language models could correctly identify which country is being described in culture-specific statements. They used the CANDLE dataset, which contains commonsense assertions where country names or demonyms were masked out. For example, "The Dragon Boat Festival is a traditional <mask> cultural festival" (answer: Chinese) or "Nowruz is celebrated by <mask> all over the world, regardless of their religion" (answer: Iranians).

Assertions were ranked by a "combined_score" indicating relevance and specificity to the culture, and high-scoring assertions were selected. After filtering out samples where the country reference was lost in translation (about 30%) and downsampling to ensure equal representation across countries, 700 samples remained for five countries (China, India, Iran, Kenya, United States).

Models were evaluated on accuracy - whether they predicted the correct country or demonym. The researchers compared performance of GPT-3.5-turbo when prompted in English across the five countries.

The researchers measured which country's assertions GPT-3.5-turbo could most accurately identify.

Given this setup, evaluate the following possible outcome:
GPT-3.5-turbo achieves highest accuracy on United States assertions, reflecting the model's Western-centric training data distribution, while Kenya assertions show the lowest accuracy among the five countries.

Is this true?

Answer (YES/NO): NO